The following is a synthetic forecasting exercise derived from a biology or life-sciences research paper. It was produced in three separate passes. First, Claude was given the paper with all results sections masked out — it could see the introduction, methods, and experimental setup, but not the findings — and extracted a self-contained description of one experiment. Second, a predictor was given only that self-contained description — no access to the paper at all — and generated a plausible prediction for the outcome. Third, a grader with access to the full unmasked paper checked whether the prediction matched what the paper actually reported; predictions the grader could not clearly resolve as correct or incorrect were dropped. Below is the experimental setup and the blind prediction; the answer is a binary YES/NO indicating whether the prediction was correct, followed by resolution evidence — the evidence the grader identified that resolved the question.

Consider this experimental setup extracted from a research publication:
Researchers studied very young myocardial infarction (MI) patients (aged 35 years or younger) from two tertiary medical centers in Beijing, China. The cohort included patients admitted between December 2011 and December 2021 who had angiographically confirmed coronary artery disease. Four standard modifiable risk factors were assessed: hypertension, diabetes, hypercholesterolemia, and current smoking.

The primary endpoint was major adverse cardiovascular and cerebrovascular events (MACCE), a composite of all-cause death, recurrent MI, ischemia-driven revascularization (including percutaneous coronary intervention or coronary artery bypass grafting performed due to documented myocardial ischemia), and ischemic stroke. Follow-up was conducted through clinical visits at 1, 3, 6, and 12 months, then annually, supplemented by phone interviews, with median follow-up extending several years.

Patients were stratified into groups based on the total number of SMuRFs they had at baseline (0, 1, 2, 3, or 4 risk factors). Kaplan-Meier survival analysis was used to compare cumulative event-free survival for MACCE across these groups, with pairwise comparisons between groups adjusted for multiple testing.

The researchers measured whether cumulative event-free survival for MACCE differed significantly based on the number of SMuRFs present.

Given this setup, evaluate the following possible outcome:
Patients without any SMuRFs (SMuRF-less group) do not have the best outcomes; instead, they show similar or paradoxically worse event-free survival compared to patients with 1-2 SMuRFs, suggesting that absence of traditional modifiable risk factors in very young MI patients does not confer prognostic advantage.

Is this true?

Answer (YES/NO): YES